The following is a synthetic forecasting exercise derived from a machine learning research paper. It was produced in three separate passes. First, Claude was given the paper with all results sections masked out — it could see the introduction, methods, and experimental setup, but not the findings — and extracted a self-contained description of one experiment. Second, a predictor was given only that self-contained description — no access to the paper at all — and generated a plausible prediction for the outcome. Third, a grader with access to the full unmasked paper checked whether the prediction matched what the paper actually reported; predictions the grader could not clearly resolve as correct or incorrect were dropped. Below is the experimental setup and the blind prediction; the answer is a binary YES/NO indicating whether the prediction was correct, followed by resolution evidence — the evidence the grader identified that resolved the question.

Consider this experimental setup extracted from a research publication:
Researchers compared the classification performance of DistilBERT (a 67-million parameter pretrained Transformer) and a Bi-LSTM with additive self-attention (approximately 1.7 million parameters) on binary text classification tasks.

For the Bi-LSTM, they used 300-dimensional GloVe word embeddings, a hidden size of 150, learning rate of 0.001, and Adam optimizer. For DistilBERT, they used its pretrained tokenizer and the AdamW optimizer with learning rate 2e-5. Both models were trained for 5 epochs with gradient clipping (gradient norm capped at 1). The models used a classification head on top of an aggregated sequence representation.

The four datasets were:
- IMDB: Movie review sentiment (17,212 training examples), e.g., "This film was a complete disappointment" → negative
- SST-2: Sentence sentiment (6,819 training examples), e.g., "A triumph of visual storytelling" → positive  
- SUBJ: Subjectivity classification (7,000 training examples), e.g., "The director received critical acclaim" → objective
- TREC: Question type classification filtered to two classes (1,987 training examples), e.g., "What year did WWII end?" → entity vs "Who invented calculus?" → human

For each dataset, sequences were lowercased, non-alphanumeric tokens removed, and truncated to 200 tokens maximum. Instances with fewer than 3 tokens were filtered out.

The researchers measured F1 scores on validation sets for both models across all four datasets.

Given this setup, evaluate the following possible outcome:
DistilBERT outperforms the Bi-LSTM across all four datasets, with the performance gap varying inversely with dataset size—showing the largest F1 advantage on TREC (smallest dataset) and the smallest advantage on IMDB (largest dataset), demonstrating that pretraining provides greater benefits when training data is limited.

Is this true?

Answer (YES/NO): NO